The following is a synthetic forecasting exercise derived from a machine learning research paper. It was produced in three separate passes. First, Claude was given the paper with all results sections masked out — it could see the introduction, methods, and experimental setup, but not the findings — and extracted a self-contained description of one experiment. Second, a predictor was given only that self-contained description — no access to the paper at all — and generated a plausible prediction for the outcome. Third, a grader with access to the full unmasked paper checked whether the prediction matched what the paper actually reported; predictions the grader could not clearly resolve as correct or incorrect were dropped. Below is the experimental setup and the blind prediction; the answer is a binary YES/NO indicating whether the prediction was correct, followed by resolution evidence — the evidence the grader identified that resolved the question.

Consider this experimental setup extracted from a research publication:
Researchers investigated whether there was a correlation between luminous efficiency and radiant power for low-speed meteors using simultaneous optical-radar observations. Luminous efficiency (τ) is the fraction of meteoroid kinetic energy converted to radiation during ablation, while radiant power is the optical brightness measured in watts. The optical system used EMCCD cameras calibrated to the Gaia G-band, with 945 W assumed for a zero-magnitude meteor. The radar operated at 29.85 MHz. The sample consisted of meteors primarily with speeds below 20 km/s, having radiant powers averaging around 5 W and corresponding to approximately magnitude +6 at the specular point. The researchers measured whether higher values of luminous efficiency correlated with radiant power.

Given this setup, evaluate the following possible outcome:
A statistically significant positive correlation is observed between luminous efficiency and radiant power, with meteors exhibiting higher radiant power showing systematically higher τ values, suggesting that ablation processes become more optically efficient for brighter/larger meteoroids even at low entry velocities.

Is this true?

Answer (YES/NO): NO